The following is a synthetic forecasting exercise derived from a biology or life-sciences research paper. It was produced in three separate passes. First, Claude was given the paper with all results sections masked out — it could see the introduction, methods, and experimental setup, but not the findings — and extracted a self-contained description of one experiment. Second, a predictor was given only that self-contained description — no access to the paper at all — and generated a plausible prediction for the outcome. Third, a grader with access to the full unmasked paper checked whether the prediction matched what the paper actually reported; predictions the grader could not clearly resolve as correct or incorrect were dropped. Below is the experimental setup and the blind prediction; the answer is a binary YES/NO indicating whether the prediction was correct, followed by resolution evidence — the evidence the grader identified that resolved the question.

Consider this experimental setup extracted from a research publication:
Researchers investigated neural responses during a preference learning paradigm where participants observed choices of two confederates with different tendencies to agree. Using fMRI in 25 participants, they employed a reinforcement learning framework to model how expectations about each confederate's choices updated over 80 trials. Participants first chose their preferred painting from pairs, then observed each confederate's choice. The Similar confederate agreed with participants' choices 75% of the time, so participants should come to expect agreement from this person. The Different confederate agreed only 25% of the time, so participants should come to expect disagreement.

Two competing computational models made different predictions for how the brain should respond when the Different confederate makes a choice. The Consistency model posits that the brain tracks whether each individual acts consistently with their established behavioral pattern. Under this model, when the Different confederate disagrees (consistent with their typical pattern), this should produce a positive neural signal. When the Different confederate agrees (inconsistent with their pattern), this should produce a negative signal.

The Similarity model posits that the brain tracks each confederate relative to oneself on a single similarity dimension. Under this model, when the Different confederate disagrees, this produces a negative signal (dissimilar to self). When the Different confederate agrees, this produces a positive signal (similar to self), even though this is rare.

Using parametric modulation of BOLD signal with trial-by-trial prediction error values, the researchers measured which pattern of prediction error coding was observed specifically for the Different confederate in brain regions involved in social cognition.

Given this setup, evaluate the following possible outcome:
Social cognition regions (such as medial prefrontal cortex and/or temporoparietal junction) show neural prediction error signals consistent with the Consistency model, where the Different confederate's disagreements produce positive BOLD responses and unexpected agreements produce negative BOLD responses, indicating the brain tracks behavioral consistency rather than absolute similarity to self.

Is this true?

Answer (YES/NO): NO